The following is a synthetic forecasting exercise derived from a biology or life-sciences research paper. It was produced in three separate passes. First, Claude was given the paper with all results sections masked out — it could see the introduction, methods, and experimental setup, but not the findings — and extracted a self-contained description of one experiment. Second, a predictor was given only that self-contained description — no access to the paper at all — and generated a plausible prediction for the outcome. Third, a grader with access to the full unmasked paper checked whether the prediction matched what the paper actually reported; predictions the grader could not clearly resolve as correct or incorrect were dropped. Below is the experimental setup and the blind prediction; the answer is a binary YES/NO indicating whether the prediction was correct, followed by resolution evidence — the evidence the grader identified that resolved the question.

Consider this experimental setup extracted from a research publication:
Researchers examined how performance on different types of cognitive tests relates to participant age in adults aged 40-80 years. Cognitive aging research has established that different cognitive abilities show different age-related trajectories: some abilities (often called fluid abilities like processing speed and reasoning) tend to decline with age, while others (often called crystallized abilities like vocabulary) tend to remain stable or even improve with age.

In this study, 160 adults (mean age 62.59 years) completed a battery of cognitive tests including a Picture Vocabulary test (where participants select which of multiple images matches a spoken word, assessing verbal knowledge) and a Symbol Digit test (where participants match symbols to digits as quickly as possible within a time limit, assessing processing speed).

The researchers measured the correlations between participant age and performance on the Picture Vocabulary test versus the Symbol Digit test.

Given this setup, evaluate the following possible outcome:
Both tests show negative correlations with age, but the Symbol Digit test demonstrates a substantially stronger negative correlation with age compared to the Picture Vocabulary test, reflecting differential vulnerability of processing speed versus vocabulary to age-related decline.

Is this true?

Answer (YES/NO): NO